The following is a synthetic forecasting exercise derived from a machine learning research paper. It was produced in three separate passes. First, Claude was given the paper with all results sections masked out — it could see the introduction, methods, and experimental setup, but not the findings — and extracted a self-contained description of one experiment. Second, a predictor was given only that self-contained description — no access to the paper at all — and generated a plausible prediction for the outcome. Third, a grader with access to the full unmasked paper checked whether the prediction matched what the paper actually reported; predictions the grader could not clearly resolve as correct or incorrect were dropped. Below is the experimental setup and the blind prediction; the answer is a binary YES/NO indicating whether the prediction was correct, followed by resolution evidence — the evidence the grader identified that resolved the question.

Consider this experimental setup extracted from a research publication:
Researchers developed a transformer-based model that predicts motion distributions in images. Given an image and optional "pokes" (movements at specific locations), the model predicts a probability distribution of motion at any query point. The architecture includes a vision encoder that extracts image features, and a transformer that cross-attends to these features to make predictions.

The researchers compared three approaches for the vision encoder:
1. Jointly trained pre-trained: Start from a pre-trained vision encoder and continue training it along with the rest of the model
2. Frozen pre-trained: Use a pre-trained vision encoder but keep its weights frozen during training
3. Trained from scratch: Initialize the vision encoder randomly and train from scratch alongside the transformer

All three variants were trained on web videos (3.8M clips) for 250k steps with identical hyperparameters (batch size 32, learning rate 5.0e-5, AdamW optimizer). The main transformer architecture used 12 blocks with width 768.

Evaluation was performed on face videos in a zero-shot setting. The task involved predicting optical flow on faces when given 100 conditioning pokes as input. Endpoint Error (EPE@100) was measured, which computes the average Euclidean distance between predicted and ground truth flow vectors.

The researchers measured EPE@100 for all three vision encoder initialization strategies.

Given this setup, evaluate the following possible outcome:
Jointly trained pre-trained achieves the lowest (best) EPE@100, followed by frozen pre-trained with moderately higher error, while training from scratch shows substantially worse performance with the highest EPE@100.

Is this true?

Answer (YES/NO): NO